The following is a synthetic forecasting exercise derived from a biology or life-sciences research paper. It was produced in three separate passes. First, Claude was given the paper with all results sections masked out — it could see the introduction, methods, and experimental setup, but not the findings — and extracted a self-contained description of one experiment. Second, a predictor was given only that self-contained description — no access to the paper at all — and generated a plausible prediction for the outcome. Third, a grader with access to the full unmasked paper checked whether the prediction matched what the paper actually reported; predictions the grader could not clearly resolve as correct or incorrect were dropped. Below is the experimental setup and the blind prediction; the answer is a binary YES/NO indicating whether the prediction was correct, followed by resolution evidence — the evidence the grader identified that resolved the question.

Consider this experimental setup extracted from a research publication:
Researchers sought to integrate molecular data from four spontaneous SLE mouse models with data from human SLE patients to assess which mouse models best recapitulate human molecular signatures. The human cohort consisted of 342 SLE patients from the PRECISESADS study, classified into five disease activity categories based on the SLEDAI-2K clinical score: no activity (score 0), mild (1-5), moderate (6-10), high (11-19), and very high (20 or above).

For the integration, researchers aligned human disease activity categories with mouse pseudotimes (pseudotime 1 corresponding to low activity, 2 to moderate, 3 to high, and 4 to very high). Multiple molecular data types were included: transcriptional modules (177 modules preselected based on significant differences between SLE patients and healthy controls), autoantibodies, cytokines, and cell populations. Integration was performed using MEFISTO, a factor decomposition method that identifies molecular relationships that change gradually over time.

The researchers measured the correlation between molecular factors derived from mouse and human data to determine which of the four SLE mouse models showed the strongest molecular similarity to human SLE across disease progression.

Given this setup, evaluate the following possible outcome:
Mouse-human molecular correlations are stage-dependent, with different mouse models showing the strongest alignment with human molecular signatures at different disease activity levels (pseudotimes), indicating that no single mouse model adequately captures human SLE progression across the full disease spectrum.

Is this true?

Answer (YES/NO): NO